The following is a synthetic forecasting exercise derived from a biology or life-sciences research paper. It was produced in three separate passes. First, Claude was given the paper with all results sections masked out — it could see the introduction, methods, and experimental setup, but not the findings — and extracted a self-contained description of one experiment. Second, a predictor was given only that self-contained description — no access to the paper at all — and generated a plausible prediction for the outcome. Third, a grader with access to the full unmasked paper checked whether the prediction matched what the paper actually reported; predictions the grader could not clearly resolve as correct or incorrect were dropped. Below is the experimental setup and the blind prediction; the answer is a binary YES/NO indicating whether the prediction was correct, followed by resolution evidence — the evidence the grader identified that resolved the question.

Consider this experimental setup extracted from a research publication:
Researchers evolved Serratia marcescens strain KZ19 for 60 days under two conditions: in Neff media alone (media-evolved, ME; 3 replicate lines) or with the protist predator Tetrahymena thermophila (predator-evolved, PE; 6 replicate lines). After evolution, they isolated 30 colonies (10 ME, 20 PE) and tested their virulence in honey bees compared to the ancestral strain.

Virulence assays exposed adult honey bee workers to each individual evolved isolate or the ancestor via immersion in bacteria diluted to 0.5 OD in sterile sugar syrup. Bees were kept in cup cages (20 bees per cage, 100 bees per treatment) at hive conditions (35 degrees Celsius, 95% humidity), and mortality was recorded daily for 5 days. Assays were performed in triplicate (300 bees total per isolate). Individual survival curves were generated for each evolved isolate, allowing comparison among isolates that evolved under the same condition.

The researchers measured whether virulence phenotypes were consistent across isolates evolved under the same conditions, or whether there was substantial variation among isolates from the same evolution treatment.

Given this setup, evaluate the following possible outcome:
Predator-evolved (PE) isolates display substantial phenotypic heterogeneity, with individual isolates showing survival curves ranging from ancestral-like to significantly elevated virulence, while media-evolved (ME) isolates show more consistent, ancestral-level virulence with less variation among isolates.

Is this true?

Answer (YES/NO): NO